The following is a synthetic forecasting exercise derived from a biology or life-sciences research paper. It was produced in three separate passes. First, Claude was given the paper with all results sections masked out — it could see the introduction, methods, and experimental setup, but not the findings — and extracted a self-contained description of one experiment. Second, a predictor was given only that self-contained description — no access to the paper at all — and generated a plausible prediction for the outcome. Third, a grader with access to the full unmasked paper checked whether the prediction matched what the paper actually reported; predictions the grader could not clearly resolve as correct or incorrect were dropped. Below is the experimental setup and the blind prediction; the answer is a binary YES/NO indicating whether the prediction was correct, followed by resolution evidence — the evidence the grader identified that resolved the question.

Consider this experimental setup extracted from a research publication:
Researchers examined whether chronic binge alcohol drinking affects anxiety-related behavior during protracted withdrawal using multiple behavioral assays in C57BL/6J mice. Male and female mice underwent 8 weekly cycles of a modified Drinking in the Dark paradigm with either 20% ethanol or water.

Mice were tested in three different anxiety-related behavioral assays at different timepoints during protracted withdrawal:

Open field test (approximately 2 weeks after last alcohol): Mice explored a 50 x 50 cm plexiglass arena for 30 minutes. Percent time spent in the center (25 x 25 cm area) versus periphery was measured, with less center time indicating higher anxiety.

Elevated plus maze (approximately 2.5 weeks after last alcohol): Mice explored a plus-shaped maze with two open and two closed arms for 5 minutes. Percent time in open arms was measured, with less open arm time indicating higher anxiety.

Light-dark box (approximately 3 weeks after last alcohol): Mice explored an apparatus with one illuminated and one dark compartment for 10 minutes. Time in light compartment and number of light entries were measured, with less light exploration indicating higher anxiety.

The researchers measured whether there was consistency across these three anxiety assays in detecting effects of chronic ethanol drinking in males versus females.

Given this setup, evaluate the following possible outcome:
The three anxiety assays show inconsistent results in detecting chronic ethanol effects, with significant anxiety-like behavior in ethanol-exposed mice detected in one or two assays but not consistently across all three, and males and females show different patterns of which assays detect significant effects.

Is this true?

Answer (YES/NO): NO